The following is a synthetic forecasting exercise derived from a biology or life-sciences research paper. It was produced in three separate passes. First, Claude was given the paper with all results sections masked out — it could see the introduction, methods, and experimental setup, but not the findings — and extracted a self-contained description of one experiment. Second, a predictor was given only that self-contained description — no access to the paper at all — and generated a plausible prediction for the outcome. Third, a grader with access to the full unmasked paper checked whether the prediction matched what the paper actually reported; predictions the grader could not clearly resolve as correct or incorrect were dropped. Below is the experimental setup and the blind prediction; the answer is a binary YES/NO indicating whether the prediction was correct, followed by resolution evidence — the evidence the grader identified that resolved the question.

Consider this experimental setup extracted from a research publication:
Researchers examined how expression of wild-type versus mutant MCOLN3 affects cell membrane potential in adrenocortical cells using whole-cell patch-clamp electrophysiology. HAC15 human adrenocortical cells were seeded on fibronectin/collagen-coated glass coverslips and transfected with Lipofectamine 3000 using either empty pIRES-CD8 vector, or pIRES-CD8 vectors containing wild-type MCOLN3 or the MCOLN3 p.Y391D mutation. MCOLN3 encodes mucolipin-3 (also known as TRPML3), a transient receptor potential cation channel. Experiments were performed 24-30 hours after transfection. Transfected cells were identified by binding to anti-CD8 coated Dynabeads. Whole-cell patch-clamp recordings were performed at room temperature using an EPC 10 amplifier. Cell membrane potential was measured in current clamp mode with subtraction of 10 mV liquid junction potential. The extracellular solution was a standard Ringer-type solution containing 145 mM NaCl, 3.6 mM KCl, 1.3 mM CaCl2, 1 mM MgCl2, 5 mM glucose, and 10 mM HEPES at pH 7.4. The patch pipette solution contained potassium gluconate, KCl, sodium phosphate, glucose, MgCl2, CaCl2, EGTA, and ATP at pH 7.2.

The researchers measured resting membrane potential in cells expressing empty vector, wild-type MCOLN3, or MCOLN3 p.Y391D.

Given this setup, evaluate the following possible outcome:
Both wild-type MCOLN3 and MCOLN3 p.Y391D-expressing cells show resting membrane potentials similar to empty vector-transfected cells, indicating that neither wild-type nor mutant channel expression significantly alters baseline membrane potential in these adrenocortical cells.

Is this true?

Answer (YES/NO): NO